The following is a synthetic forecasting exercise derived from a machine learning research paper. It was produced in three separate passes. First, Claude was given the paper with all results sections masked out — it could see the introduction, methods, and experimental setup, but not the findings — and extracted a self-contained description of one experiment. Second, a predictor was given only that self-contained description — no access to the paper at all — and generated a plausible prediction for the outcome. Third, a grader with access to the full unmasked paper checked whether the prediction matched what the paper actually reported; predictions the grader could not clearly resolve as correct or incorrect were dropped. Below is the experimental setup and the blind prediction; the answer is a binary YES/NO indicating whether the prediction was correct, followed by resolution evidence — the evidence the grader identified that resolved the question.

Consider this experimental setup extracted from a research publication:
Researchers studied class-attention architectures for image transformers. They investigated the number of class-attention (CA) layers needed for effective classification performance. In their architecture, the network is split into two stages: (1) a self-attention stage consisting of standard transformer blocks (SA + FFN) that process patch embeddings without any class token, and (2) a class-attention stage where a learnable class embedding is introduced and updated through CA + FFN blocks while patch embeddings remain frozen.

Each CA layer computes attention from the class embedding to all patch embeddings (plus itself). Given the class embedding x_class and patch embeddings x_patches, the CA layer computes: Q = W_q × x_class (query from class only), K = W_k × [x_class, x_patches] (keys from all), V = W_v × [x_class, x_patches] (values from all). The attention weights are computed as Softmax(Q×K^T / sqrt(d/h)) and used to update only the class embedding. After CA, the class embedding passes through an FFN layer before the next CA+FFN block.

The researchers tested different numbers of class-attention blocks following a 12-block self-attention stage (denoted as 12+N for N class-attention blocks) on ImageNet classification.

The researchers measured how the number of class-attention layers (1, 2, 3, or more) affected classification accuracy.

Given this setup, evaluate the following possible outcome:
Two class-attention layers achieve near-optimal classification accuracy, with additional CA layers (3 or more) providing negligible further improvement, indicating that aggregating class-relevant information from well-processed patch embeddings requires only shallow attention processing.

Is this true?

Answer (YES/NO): NO